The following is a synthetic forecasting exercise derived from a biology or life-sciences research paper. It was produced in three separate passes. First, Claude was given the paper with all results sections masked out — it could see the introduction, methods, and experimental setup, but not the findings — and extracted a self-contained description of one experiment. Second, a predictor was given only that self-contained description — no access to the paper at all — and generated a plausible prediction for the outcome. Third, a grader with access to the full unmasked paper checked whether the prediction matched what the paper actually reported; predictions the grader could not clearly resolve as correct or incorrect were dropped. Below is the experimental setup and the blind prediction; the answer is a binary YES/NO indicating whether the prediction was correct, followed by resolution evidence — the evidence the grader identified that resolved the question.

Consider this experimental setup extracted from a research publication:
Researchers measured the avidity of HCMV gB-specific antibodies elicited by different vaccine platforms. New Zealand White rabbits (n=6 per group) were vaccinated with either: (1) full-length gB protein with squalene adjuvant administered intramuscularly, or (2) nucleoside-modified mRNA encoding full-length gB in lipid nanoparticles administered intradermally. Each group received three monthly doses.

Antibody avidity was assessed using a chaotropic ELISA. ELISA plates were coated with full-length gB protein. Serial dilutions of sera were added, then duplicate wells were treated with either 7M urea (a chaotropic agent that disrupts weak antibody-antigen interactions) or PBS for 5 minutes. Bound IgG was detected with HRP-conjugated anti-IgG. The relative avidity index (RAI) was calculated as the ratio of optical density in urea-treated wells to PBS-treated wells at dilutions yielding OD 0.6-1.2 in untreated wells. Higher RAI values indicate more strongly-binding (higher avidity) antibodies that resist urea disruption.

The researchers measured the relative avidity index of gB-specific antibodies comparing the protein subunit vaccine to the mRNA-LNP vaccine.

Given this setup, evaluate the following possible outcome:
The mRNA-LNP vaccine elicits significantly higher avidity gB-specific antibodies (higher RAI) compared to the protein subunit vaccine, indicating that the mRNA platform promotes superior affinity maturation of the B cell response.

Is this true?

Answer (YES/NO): NO